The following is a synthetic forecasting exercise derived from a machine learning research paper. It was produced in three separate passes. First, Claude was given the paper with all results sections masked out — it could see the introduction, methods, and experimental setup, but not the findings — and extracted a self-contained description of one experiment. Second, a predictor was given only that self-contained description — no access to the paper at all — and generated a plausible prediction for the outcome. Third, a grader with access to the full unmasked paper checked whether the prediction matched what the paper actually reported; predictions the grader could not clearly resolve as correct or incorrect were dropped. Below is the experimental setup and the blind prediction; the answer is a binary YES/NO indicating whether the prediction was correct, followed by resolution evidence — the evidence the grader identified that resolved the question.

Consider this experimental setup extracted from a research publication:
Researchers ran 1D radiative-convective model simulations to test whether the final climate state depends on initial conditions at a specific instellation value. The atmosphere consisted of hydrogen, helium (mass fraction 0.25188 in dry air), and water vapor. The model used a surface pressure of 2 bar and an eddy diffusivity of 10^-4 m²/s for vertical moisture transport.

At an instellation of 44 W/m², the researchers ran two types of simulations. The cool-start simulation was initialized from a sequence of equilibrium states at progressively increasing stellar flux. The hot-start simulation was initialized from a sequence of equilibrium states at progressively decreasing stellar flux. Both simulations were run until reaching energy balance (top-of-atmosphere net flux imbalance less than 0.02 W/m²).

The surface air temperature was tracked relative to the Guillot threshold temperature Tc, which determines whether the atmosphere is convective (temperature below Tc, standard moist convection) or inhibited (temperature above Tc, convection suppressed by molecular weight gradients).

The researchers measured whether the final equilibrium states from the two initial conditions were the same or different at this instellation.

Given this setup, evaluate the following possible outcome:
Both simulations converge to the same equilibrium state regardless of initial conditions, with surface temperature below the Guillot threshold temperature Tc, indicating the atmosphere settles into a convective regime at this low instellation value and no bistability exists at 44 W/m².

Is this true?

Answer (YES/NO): YES